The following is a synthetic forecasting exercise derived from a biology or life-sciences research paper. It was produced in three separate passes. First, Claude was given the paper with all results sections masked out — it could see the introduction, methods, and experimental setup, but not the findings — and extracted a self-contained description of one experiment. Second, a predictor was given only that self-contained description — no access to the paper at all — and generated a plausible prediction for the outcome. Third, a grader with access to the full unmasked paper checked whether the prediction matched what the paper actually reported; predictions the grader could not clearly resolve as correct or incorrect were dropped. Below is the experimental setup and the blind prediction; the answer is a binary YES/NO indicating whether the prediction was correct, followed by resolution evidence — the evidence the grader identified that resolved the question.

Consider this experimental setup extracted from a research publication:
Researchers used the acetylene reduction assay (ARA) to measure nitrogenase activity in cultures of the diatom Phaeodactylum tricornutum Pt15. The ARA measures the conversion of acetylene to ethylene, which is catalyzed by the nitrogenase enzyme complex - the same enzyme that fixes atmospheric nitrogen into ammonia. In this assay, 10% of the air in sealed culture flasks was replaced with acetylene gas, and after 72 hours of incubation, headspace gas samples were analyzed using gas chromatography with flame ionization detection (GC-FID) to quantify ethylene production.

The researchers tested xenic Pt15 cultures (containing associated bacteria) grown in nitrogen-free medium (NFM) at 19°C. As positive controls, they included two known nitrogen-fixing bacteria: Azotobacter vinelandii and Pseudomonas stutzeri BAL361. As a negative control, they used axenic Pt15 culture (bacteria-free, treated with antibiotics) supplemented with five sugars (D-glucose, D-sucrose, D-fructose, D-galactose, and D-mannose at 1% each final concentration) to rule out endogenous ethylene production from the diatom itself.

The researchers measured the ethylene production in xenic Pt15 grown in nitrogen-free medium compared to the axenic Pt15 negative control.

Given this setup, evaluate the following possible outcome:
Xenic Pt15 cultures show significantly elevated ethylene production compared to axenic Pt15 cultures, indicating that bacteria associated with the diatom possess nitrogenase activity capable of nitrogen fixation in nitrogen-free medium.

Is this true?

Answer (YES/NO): YES